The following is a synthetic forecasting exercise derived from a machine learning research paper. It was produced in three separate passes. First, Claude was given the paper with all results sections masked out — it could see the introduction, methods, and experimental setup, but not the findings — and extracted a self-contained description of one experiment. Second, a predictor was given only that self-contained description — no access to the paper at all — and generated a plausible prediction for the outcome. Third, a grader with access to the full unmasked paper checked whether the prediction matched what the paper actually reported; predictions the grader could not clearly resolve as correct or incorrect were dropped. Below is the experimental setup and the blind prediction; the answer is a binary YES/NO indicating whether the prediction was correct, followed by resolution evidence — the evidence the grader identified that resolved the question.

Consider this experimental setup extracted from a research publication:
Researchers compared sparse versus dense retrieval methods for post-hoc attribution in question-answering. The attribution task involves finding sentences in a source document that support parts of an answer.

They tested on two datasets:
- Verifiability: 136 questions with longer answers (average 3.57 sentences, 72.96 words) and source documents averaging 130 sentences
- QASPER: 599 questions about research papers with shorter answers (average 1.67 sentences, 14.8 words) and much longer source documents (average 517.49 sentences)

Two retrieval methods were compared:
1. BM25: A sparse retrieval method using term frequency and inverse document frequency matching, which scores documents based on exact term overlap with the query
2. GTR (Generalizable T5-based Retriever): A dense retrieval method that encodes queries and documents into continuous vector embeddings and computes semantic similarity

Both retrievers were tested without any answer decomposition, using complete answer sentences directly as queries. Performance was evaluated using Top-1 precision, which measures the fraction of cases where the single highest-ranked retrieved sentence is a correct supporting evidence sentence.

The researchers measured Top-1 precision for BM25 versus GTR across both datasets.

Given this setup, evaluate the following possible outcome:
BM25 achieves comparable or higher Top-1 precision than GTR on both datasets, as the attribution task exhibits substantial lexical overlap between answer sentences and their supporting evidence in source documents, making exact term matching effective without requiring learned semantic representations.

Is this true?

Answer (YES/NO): YES